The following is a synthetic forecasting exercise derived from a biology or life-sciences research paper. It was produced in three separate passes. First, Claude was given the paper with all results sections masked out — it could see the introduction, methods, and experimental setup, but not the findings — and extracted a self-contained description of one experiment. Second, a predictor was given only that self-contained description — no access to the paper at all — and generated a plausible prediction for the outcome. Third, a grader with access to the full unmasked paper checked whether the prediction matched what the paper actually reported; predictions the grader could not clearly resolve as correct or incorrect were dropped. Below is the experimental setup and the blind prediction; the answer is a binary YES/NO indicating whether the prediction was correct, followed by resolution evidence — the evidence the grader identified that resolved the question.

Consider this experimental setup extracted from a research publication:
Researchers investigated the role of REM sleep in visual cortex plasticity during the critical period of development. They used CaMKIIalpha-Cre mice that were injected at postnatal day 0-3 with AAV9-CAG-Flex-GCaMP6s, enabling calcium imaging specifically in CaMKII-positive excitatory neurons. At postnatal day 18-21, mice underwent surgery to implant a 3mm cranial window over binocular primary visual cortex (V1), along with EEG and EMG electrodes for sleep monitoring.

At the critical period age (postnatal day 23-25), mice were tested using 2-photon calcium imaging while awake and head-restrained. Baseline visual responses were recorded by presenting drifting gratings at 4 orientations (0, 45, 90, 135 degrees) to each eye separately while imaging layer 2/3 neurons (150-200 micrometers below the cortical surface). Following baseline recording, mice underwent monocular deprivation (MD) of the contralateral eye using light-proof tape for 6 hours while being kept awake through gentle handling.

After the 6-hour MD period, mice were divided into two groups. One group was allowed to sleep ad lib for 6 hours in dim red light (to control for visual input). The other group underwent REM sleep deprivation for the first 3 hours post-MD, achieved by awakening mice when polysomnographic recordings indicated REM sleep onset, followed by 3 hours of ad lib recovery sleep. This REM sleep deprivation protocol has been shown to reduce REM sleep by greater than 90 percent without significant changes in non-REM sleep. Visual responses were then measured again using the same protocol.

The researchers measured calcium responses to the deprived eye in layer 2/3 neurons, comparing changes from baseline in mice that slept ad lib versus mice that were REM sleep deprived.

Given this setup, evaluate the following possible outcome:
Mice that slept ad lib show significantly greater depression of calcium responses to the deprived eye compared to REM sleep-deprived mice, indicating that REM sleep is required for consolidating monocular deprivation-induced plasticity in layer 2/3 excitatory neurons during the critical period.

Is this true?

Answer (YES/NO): YES